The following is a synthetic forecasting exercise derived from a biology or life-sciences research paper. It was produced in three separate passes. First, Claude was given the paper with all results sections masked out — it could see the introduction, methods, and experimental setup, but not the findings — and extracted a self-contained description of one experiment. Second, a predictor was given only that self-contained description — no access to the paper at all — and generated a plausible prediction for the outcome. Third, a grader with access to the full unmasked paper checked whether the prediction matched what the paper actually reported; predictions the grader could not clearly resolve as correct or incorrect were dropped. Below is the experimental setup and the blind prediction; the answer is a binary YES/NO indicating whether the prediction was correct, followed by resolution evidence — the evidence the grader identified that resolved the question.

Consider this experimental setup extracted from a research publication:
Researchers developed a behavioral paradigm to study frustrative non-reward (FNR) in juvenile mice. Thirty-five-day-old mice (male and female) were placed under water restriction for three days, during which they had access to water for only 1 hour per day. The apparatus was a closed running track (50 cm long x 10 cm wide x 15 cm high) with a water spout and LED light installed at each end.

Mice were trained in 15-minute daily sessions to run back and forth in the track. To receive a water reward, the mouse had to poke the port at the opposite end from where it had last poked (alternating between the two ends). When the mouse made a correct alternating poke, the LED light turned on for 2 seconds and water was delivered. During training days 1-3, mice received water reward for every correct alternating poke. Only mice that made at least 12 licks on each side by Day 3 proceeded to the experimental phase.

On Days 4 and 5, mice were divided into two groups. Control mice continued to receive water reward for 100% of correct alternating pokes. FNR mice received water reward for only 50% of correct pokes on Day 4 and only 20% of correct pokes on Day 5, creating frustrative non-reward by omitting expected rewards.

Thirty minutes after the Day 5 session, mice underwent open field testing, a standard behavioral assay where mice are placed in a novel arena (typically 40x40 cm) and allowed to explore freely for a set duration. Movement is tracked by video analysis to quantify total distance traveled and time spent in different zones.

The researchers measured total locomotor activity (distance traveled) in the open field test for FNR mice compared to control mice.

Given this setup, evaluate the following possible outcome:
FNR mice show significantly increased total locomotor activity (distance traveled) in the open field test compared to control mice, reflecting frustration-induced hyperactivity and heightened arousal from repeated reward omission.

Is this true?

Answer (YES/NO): YES